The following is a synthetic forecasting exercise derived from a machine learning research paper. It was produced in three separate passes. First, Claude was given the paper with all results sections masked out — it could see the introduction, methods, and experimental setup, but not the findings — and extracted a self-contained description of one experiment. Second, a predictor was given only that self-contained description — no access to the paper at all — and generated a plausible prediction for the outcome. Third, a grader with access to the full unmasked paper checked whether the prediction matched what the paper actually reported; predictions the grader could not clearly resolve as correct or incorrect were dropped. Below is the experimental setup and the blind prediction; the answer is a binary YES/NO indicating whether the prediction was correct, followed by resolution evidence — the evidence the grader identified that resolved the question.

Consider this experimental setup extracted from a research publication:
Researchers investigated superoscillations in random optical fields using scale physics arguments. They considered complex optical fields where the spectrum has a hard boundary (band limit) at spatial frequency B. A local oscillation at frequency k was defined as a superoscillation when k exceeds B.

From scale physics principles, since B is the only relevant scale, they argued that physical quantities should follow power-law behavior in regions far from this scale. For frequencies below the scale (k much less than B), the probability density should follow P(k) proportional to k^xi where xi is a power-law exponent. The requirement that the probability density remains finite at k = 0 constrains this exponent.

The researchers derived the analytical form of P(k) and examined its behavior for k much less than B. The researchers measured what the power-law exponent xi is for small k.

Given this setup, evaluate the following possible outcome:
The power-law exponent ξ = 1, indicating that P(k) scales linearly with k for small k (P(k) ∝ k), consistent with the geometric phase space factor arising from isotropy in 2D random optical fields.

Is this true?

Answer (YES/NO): YES